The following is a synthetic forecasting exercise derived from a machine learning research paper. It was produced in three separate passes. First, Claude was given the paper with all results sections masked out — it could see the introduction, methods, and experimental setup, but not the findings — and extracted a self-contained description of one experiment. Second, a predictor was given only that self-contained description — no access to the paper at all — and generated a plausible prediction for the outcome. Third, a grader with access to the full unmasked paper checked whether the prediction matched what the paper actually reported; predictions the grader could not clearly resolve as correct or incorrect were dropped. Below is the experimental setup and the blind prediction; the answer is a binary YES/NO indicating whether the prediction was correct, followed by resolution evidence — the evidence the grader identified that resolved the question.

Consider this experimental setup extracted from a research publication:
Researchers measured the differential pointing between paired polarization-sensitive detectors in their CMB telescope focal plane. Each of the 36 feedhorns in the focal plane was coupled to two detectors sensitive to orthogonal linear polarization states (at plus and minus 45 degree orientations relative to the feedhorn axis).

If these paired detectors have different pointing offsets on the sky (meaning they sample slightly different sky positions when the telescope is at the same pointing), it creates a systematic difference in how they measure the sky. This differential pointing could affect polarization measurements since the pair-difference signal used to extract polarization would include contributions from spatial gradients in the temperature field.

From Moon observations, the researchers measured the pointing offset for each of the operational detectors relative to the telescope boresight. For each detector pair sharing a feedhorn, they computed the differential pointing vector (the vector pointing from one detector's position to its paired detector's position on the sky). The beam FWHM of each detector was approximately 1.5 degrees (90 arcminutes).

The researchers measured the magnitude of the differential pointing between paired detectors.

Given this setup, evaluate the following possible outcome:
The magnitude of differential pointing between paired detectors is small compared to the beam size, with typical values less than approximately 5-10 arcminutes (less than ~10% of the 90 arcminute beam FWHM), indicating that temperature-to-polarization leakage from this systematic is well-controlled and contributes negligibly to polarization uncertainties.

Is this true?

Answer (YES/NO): YES